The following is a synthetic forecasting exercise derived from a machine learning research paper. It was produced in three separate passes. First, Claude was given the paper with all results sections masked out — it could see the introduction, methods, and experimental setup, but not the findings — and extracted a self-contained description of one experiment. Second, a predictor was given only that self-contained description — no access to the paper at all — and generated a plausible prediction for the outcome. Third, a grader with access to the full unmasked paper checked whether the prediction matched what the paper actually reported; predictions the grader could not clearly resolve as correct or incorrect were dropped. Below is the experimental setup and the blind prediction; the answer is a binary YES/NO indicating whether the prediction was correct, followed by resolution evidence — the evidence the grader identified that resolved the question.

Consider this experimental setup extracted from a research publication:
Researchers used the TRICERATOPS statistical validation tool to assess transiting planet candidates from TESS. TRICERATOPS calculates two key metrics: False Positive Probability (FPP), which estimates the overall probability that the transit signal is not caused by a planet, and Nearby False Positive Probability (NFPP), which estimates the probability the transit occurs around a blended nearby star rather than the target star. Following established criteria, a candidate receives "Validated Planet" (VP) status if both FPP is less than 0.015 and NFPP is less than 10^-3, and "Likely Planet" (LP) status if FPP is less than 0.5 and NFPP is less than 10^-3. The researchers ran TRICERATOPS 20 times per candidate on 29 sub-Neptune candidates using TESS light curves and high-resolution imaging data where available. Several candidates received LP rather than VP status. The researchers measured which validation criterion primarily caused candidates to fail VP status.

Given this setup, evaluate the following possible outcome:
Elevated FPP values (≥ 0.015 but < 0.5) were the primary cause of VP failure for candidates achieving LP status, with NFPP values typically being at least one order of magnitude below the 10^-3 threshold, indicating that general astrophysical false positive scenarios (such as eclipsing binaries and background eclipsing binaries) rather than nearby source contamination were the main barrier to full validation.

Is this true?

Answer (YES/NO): NO